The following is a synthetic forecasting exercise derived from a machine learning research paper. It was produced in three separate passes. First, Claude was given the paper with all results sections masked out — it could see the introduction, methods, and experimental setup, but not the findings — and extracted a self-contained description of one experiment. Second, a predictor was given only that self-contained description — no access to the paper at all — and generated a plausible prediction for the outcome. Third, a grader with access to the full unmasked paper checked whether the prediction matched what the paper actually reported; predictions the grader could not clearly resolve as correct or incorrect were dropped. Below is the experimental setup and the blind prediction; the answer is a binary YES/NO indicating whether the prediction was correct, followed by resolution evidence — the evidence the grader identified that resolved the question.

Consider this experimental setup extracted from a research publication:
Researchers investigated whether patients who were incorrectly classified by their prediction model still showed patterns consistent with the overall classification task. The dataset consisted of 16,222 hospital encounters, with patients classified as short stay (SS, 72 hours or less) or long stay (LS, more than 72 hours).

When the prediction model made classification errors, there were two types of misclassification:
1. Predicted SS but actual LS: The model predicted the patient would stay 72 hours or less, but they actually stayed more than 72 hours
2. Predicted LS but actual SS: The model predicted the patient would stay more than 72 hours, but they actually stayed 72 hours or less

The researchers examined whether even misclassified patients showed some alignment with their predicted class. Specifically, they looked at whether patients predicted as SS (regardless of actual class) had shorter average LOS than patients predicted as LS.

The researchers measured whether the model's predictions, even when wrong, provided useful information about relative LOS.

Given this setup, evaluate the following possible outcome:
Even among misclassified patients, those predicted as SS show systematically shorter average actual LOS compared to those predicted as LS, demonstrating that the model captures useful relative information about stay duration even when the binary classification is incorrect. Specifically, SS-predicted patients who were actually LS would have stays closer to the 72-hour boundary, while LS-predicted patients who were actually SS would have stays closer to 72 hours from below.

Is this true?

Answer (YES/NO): YES